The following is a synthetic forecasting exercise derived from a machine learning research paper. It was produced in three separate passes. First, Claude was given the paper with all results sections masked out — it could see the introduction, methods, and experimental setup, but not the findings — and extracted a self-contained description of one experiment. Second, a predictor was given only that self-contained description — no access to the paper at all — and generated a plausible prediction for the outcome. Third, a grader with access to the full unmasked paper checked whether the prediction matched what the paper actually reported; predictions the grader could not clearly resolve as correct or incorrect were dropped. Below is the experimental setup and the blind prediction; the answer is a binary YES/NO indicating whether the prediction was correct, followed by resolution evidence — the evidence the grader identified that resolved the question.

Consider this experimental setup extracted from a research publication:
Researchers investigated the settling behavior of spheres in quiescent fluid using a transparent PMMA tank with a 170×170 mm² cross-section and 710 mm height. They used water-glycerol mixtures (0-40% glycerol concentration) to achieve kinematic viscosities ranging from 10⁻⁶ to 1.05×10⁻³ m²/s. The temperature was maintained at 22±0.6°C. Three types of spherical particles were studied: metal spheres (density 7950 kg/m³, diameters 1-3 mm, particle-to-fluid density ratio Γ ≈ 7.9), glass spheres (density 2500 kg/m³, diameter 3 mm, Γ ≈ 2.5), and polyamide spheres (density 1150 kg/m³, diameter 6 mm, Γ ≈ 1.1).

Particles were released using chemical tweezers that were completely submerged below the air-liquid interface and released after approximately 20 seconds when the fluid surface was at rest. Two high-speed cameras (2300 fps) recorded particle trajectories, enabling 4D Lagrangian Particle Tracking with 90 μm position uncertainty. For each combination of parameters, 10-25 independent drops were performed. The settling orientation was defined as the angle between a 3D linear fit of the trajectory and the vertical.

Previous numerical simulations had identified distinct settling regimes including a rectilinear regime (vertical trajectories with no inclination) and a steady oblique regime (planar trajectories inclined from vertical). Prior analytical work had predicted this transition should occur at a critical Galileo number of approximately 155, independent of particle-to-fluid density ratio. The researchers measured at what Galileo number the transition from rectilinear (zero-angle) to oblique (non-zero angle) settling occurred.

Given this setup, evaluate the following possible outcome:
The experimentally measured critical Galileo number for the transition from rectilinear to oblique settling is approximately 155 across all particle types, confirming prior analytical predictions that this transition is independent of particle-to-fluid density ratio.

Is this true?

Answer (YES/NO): NO